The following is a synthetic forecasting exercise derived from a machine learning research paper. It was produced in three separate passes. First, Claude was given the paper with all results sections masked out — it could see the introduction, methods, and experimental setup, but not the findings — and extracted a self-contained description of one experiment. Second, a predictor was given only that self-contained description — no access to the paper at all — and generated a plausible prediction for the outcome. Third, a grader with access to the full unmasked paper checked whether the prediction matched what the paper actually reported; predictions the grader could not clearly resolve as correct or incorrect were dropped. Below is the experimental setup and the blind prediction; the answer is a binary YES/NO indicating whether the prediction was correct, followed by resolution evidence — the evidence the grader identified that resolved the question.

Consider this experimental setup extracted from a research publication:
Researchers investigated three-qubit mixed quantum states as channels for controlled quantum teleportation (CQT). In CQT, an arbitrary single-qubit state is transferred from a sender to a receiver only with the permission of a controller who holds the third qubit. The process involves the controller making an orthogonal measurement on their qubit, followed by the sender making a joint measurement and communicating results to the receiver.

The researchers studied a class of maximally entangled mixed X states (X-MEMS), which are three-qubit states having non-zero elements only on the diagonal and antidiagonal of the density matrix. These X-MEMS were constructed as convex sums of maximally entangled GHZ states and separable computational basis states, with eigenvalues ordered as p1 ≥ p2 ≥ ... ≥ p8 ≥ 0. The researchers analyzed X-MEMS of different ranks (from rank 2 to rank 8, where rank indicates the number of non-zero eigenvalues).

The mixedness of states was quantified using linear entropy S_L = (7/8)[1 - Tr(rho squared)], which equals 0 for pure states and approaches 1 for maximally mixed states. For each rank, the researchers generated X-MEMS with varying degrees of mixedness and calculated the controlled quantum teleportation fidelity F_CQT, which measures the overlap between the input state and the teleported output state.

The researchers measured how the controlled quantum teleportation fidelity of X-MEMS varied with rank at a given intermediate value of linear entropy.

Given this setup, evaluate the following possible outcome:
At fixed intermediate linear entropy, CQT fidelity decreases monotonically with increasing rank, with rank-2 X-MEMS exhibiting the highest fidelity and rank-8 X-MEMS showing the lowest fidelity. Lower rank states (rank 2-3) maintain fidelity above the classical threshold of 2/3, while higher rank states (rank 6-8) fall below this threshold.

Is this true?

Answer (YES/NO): NO